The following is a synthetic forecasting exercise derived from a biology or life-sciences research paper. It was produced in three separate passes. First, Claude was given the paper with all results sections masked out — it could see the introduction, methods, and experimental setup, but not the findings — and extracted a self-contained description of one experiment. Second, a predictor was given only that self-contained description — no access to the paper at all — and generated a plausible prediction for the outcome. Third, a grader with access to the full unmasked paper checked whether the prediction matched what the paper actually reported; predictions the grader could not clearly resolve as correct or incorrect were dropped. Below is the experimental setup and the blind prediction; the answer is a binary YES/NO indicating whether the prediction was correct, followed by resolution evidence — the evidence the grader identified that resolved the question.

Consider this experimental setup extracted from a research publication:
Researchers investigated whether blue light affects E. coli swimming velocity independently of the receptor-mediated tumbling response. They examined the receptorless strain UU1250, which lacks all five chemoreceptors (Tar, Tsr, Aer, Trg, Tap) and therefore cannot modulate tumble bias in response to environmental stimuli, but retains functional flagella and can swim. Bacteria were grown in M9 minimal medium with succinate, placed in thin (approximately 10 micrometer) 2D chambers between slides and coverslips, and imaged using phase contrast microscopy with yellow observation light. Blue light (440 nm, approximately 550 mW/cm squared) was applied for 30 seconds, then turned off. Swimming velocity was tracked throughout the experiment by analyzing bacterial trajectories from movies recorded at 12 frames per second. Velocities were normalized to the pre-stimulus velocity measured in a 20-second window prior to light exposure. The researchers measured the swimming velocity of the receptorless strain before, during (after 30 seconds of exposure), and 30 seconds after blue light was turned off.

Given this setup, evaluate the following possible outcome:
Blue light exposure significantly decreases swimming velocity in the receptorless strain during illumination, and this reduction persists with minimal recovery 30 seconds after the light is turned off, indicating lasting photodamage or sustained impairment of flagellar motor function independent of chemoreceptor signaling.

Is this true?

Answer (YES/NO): NO